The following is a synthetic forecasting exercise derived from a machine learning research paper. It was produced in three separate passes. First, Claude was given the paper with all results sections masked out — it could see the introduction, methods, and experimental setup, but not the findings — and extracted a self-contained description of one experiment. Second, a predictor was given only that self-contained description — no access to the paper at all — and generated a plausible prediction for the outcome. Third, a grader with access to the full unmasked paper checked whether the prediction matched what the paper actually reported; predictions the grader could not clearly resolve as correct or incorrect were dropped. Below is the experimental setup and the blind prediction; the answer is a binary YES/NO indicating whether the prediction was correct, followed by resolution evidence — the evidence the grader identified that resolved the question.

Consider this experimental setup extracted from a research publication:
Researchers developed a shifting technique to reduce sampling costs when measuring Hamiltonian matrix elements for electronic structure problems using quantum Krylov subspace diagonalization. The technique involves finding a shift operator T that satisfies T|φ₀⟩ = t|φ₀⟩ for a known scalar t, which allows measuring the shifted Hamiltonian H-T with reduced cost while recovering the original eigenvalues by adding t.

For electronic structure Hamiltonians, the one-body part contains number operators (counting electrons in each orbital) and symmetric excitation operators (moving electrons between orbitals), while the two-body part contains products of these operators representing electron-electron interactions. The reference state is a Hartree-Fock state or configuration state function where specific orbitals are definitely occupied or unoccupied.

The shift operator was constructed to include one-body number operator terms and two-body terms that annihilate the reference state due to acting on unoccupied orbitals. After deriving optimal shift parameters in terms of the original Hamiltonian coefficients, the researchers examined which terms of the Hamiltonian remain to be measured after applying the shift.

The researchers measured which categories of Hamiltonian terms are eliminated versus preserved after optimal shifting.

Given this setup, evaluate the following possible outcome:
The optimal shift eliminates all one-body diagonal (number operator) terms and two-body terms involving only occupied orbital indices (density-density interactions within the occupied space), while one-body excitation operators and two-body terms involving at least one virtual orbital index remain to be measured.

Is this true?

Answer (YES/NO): NO